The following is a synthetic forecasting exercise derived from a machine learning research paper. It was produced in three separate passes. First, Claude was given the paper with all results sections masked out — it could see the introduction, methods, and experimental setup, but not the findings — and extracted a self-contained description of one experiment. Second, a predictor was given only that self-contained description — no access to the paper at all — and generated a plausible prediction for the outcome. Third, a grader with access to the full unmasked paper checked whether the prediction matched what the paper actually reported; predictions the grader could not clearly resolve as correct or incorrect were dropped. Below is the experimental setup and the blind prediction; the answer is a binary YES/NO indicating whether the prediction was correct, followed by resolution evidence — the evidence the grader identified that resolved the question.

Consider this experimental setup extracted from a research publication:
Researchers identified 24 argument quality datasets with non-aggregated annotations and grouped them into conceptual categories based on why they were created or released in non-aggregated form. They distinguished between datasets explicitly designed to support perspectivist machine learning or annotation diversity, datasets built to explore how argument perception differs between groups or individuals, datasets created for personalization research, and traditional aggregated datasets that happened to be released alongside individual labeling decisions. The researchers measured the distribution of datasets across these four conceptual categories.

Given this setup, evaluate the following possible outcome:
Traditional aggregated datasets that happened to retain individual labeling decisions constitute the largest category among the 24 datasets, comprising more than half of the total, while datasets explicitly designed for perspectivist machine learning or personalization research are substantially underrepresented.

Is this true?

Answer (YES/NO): YES